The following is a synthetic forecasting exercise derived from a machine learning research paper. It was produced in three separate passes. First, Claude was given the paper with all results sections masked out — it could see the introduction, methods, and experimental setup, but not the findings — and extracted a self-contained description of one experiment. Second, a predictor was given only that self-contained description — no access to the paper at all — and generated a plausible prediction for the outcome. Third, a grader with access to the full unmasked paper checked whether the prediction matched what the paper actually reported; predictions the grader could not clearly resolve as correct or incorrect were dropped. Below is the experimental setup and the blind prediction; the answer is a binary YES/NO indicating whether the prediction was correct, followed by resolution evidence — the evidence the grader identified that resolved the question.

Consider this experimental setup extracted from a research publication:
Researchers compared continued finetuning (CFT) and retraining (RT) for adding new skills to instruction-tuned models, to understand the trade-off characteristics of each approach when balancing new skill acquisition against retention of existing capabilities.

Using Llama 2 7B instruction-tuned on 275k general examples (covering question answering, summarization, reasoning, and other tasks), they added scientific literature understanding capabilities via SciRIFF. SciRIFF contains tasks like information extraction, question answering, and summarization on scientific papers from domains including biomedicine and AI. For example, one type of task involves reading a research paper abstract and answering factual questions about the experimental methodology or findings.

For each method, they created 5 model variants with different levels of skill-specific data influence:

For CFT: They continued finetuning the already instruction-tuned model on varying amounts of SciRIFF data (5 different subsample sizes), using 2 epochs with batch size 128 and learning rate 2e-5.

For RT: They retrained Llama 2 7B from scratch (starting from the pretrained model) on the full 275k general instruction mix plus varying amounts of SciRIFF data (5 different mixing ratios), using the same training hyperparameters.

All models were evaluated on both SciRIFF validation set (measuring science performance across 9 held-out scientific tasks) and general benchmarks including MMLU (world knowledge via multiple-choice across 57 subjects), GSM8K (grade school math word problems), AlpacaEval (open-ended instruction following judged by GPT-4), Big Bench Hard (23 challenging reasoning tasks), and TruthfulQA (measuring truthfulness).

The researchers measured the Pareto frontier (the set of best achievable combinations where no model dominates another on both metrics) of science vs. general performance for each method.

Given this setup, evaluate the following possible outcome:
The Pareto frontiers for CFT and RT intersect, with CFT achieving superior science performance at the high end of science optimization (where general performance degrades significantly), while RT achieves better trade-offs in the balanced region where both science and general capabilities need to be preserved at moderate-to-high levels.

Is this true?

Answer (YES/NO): YES